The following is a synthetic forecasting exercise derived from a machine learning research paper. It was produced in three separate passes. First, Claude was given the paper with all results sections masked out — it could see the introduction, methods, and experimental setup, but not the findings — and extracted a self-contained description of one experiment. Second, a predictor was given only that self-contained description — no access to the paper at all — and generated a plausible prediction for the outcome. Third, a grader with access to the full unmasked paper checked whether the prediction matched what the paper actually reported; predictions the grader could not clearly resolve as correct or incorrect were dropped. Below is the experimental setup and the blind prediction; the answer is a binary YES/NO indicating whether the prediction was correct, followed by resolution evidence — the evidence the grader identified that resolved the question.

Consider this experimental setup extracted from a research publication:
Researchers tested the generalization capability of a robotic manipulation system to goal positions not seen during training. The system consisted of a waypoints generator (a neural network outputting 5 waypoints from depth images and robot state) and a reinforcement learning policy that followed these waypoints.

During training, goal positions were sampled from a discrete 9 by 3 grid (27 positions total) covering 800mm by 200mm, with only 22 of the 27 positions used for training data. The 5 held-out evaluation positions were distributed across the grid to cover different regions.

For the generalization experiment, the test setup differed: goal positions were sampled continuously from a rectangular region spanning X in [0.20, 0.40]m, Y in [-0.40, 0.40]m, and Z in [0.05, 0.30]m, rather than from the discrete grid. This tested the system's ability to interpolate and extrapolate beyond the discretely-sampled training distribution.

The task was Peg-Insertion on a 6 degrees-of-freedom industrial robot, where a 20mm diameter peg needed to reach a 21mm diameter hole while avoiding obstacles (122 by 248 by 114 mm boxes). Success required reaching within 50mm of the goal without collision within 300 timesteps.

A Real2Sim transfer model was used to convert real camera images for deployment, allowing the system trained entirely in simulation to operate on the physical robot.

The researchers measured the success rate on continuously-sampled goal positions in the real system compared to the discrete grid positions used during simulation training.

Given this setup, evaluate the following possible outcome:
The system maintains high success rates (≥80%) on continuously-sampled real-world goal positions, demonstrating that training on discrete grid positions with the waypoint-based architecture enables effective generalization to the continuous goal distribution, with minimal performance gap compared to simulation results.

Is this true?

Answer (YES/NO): YES